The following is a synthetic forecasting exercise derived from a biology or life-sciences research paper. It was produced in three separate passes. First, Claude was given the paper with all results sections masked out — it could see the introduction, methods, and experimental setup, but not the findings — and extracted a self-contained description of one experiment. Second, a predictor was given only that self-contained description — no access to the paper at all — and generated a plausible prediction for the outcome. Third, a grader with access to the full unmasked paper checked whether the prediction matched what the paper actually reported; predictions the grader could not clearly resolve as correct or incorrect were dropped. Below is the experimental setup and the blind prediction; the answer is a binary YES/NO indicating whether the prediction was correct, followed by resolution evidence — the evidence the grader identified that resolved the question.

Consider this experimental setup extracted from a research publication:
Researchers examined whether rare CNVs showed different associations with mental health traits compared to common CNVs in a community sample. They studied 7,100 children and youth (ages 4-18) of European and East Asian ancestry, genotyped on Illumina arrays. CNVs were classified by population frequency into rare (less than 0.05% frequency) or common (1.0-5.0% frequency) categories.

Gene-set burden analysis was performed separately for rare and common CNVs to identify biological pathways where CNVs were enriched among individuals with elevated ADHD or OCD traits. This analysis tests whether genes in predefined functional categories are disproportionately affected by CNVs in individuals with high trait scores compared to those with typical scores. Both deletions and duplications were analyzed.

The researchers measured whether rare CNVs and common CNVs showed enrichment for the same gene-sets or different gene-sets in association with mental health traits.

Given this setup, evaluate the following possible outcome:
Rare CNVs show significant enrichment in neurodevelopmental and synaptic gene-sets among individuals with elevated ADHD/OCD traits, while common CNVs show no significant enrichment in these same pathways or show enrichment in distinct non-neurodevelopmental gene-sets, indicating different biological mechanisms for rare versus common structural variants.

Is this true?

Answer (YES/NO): NO